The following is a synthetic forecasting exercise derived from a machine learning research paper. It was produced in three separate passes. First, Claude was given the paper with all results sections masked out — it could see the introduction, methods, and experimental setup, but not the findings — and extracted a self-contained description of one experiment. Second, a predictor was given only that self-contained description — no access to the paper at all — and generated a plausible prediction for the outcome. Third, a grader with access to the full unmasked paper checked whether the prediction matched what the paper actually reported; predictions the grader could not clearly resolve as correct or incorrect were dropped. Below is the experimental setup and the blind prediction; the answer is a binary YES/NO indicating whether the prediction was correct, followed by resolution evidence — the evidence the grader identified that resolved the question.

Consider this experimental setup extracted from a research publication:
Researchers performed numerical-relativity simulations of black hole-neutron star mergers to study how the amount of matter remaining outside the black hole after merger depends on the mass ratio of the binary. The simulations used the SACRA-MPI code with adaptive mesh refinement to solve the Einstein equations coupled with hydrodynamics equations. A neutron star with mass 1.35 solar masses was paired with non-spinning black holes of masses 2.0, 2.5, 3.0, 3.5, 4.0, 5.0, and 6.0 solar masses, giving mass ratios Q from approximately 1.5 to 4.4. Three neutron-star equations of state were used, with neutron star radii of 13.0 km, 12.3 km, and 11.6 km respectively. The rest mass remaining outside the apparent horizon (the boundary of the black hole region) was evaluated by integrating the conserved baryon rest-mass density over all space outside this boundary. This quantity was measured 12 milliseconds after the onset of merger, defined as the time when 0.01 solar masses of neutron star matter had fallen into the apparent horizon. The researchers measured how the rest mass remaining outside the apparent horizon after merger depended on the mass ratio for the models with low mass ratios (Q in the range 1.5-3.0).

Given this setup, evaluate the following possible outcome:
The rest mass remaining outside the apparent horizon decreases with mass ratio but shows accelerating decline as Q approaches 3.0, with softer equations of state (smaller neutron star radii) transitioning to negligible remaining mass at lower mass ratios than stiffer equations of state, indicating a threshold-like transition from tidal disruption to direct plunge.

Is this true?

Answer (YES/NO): NO